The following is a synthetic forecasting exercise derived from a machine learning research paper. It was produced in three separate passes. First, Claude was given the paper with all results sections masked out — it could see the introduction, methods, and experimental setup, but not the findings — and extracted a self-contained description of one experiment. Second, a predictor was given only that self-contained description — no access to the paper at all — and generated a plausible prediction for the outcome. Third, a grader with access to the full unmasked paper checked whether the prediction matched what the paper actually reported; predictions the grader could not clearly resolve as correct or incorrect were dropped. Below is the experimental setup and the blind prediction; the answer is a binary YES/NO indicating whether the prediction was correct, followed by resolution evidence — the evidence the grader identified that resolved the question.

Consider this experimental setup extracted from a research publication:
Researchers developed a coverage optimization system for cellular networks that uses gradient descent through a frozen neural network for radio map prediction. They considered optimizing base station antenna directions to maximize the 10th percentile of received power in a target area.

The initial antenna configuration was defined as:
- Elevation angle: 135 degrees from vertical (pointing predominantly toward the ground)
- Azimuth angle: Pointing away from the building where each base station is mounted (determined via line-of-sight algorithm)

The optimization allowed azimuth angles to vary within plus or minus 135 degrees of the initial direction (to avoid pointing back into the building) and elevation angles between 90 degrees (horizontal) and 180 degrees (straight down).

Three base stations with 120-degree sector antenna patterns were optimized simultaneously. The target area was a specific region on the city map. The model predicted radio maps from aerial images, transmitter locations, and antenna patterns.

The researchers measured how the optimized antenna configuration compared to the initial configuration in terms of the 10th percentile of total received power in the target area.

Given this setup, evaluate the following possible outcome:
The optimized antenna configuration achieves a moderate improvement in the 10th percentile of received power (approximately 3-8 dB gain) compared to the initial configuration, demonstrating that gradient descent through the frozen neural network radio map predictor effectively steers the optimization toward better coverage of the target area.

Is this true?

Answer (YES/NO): YES